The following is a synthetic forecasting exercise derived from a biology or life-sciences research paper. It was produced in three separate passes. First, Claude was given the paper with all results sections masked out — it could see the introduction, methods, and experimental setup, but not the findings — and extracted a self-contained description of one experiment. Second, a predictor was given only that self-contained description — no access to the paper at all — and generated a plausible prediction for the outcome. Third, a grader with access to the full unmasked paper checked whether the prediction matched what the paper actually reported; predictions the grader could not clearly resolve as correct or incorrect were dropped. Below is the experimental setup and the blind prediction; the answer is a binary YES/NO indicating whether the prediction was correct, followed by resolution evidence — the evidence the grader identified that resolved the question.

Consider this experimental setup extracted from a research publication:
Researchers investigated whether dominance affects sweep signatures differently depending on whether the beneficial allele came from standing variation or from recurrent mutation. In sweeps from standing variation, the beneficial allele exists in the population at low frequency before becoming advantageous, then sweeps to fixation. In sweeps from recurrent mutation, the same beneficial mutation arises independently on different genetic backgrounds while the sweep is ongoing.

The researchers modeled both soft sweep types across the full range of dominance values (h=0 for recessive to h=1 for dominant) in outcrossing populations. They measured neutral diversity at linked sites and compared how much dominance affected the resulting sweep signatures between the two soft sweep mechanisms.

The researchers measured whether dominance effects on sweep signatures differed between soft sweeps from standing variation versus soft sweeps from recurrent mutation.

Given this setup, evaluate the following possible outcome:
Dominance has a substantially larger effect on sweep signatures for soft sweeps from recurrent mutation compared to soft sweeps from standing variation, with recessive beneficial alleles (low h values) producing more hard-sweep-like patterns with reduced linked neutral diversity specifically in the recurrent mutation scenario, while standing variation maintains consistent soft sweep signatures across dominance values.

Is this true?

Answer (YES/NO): NO